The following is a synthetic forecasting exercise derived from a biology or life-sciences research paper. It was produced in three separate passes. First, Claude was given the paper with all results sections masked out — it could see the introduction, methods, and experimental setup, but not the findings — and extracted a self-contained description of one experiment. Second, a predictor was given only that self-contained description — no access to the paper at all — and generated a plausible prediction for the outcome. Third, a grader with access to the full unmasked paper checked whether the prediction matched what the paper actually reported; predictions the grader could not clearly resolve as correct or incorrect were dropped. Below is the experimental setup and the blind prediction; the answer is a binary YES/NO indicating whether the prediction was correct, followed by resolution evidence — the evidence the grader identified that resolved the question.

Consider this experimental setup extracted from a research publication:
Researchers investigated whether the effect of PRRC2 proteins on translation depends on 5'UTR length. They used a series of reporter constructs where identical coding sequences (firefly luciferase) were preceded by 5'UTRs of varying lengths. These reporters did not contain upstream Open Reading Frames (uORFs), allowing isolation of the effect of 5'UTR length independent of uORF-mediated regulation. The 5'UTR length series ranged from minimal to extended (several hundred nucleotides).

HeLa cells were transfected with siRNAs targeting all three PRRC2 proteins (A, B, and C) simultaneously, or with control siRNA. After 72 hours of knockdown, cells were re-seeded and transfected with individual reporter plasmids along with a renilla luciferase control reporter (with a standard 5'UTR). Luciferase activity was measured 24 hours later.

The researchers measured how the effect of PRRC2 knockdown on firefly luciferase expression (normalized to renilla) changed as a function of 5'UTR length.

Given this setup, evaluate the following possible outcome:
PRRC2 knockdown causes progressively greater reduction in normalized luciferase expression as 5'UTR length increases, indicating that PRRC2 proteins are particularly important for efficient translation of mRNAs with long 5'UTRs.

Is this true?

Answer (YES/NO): NO